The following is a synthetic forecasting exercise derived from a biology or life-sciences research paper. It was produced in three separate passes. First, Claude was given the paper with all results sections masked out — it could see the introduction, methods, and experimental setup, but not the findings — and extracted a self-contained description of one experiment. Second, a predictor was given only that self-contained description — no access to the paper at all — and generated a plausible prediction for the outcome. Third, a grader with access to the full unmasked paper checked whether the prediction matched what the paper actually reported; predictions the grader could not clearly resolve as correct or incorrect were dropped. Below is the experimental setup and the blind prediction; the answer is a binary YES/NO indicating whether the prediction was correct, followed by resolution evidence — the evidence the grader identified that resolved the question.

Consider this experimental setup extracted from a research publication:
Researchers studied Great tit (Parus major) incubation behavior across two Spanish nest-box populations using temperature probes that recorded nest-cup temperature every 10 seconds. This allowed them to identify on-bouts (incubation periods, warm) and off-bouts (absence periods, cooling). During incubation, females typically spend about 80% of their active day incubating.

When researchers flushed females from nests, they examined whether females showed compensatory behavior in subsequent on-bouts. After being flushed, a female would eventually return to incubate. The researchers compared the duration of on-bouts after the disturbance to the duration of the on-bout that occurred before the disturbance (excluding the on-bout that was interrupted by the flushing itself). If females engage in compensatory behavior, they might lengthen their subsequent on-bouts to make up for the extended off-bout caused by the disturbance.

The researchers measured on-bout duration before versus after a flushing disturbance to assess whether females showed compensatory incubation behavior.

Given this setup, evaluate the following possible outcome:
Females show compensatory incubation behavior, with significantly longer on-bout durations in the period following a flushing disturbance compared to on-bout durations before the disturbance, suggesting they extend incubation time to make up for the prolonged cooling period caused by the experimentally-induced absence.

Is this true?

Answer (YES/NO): NO